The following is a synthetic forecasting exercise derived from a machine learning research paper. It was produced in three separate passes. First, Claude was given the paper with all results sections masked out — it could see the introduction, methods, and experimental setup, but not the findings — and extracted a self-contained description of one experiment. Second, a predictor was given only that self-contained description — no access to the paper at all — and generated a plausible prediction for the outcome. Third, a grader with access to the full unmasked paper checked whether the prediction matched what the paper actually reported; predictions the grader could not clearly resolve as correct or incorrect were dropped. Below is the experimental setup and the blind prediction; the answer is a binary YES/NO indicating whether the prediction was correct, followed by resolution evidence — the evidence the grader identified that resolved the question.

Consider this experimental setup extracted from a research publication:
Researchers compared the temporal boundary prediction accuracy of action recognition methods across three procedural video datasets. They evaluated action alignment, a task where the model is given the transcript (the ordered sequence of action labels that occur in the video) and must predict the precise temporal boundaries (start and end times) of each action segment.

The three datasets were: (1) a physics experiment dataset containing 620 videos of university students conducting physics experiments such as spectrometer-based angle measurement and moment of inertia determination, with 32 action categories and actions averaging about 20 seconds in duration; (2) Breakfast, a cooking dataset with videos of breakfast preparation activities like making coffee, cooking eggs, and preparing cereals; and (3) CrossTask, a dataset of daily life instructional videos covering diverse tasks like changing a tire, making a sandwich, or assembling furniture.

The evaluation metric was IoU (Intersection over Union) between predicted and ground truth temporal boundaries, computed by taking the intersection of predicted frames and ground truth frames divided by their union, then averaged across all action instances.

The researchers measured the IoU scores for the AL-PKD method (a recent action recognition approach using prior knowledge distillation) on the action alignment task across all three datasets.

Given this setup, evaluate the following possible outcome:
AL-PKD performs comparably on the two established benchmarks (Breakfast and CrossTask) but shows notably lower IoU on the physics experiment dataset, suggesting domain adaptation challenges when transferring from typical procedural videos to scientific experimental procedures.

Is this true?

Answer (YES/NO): NO